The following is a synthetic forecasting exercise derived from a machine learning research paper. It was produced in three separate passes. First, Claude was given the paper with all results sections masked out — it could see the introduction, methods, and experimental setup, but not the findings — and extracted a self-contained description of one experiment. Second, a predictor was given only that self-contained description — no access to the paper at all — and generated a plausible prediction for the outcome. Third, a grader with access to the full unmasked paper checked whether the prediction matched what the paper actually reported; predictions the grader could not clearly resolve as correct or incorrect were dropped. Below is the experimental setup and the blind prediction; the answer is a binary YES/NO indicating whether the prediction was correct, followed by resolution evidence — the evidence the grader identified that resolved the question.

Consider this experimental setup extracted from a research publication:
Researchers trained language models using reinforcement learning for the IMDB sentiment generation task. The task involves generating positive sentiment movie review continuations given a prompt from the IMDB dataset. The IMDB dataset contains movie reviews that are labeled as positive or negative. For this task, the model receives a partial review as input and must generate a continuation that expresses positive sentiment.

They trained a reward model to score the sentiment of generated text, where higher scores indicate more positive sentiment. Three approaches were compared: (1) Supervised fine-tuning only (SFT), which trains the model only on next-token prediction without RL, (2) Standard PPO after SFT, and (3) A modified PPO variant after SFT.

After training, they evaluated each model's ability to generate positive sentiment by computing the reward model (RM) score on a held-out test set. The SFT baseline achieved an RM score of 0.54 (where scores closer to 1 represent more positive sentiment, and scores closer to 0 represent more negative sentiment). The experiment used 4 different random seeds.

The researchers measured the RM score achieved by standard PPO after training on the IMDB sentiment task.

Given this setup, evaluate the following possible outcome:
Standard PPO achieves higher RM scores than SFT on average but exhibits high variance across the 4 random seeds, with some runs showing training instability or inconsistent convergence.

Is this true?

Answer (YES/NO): NO